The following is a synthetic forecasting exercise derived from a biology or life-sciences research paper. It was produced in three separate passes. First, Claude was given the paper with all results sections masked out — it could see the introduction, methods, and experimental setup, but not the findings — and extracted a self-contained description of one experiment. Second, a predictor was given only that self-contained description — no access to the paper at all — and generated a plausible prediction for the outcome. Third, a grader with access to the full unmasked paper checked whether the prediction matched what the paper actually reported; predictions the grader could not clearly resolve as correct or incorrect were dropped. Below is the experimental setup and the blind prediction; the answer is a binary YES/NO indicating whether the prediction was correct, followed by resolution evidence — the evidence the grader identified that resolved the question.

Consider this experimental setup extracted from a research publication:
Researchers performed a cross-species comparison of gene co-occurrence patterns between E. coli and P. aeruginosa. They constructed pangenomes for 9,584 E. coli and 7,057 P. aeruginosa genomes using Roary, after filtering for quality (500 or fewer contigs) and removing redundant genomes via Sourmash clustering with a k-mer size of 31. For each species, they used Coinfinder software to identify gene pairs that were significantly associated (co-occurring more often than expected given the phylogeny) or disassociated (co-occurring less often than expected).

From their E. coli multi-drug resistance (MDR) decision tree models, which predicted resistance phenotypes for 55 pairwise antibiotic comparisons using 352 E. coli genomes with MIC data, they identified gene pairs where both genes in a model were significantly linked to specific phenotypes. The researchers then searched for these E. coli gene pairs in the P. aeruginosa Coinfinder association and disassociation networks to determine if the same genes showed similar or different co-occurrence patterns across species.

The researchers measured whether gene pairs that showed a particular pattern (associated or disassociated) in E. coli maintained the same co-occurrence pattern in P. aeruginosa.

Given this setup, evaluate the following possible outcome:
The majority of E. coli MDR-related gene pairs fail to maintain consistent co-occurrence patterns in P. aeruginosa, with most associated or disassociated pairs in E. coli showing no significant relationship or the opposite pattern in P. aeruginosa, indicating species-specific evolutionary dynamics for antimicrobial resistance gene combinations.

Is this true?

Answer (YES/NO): YES